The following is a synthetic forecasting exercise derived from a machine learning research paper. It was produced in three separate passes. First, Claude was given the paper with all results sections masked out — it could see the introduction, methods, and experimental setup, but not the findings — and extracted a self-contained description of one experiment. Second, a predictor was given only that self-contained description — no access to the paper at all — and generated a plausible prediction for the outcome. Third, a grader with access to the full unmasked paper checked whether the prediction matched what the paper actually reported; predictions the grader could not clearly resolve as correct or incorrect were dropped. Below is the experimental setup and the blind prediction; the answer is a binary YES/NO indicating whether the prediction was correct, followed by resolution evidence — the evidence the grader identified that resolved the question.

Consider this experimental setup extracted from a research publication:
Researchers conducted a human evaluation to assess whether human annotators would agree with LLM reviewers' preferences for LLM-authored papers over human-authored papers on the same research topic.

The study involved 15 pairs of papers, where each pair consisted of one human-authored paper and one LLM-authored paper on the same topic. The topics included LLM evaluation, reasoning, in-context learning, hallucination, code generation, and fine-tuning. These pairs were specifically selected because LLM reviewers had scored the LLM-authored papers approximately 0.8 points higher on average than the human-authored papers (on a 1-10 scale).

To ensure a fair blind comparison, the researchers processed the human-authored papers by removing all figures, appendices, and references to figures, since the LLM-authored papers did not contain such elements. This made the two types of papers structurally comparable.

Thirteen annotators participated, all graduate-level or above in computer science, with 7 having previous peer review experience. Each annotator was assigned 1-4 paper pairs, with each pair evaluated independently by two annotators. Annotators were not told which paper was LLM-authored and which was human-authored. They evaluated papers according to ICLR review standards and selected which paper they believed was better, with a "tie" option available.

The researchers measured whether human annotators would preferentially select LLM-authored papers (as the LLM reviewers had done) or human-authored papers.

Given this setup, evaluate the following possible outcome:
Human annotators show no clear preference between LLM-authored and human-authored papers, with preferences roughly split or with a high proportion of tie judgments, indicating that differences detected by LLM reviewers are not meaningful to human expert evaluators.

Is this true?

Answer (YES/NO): NO